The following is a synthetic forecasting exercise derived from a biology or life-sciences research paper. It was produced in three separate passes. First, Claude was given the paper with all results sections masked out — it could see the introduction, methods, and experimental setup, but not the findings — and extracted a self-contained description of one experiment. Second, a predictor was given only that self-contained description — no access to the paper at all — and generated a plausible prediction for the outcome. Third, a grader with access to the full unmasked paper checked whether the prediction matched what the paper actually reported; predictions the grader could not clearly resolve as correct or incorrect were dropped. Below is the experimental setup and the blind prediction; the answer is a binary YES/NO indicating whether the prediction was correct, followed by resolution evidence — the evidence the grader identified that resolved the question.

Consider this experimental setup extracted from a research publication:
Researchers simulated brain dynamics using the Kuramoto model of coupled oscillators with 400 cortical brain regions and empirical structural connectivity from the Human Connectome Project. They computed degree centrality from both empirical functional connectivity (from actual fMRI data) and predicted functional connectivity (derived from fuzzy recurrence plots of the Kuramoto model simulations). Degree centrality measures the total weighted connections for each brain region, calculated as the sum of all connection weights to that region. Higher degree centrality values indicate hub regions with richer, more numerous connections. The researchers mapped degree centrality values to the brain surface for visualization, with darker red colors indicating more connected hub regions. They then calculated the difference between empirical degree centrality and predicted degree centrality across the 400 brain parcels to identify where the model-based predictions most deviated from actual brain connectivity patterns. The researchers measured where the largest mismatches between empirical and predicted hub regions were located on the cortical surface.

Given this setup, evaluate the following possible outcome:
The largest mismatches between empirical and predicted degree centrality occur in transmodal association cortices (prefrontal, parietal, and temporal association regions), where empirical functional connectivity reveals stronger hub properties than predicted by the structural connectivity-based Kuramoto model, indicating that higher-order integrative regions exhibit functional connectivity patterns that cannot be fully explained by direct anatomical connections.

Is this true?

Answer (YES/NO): NO